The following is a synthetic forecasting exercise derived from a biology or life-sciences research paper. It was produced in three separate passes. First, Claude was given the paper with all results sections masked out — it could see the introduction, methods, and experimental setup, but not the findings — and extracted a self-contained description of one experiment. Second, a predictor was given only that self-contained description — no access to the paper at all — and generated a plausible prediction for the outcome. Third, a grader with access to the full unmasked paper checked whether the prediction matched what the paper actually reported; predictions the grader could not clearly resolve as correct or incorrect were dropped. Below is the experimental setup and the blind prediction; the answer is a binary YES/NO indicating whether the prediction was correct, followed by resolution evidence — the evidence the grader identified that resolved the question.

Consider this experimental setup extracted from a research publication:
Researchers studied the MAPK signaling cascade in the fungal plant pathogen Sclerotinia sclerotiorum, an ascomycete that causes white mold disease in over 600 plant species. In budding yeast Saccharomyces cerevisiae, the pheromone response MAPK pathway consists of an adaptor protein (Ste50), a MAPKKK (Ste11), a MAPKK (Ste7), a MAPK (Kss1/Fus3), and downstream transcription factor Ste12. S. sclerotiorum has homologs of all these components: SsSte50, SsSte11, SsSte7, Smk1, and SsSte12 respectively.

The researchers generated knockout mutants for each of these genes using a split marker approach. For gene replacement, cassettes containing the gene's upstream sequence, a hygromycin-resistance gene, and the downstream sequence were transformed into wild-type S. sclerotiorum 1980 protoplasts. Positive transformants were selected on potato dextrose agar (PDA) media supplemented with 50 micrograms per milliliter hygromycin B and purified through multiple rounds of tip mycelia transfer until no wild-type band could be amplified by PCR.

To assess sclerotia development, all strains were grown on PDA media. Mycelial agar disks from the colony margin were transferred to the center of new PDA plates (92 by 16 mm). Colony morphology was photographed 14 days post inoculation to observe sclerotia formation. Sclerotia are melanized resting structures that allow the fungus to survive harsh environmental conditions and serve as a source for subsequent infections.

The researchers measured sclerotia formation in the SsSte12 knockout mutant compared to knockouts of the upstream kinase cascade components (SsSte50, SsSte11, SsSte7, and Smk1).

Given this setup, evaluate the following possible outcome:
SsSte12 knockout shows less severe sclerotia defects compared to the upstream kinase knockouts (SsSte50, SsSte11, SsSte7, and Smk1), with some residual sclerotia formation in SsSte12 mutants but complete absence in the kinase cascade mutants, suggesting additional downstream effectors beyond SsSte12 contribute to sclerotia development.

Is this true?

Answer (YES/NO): NO